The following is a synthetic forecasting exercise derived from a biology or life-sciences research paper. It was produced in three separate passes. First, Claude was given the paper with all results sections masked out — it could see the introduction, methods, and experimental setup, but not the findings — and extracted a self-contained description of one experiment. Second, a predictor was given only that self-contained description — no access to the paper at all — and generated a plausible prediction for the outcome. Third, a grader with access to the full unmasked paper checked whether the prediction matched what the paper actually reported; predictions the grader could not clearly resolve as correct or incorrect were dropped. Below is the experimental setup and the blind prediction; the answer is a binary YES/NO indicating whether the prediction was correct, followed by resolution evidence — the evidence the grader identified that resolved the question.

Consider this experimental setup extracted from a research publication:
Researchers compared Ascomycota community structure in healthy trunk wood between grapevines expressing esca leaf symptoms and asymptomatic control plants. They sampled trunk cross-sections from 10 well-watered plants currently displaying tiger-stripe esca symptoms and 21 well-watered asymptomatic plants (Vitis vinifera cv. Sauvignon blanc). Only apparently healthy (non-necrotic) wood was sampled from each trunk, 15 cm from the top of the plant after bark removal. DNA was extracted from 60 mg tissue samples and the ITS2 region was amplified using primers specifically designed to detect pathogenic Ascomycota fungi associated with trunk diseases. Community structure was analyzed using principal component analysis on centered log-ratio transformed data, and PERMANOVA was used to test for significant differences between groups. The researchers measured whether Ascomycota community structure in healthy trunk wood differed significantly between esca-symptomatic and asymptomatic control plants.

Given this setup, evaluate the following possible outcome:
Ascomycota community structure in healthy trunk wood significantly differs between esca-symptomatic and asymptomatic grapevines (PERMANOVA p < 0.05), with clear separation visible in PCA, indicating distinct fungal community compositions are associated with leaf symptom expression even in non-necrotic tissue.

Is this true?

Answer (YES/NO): NO